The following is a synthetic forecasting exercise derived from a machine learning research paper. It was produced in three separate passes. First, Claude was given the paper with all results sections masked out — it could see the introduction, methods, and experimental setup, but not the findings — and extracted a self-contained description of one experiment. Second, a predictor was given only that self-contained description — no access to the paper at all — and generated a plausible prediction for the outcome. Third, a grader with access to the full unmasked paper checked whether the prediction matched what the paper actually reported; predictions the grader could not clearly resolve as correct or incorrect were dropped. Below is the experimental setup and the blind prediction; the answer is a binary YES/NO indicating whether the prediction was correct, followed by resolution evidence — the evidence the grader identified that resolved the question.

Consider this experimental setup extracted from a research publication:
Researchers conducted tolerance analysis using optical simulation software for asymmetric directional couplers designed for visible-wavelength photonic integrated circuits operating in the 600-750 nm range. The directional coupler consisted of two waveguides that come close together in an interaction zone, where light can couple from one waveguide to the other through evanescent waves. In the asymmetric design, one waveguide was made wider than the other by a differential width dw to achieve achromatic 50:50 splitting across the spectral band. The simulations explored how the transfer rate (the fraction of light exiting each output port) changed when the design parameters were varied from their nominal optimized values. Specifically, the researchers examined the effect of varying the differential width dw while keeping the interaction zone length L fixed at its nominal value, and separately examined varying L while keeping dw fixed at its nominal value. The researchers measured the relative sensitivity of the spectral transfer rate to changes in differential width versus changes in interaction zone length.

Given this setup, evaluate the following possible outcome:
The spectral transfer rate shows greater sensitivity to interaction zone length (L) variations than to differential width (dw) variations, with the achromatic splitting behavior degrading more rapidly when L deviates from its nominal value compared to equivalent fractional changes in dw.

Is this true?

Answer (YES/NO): NO